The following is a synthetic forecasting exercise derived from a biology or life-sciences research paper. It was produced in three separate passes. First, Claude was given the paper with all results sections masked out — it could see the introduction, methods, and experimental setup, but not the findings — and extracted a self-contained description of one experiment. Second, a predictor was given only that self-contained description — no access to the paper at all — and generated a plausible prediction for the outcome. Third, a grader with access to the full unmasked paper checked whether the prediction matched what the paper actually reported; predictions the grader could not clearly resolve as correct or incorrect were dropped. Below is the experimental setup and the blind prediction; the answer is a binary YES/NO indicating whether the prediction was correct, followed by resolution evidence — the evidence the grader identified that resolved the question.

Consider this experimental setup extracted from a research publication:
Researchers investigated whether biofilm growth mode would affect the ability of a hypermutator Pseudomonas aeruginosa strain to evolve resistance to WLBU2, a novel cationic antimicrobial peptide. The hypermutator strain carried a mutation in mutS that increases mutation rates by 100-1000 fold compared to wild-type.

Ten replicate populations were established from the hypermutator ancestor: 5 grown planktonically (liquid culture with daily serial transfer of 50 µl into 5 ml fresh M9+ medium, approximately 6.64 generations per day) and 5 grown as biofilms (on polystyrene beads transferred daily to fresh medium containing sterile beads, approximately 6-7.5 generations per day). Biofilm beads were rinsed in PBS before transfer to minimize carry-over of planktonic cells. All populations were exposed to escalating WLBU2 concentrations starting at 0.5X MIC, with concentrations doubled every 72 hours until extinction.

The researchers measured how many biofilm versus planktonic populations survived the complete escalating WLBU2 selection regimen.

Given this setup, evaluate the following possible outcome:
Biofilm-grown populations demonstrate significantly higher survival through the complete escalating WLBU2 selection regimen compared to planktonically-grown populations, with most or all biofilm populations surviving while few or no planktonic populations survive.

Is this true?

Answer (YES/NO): NO